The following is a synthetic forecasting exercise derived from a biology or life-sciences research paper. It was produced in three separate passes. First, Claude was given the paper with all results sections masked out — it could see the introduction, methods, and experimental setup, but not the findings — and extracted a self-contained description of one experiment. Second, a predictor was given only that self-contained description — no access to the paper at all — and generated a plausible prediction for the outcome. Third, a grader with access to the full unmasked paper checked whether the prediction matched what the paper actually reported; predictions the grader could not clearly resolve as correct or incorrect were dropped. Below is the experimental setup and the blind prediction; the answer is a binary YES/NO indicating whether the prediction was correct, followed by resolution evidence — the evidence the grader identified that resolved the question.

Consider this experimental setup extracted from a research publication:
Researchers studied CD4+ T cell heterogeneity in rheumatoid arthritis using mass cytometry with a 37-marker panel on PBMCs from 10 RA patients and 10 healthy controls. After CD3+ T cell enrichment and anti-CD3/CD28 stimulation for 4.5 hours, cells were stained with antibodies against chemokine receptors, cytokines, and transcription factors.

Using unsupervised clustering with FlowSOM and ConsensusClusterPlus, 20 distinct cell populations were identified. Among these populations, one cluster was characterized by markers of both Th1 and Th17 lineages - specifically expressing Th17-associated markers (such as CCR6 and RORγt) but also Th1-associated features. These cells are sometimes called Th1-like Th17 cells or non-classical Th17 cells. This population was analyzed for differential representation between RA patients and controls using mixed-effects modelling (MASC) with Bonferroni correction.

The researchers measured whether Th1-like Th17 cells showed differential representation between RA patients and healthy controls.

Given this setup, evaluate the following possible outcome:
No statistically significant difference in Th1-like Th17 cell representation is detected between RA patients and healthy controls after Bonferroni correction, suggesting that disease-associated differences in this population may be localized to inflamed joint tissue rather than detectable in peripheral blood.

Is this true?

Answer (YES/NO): NO